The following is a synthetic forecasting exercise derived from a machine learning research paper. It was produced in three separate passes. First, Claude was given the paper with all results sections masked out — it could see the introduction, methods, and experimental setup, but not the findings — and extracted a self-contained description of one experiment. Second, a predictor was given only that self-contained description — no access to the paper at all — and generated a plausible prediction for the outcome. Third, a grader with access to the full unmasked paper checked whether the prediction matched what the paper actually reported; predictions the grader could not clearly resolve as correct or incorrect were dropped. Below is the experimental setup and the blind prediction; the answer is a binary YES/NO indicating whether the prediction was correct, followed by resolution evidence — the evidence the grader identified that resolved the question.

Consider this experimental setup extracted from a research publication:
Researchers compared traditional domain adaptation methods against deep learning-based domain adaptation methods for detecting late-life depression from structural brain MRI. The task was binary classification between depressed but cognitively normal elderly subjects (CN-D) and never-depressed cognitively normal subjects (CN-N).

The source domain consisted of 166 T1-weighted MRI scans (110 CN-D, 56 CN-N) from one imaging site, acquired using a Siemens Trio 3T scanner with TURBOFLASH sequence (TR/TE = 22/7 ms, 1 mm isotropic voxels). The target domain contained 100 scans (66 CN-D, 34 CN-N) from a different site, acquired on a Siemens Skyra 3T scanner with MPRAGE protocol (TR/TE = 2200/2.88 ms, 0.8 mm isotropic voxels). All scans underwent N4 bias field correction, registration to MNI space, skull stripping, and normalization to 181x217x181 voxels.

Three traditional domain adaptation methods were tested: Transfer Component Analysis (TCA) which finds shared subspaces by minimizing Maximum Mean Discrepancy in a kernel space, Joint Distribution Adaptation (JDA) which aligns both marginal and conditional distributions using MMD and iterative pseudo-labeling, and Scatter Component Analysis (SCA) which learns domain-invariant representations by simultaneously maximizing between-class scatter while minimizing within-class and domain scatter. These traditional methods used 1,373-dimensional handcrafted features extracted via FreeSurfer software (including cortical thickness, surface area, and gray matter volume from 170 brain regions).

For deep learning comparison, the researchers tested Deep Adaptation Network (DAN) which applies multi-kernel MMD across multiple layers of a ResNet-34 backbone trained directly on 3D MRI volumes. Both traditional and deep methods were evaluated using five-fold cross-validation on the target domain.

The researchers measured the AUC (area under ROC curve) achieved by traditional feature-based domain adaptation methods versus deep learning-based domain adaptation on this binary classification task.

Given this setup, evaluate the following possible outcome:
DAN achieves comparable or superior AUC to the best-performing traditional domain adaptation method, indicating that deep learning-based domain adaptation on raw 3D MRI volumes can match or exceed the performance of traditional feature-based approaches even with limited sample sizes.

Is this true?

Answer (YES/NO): YES